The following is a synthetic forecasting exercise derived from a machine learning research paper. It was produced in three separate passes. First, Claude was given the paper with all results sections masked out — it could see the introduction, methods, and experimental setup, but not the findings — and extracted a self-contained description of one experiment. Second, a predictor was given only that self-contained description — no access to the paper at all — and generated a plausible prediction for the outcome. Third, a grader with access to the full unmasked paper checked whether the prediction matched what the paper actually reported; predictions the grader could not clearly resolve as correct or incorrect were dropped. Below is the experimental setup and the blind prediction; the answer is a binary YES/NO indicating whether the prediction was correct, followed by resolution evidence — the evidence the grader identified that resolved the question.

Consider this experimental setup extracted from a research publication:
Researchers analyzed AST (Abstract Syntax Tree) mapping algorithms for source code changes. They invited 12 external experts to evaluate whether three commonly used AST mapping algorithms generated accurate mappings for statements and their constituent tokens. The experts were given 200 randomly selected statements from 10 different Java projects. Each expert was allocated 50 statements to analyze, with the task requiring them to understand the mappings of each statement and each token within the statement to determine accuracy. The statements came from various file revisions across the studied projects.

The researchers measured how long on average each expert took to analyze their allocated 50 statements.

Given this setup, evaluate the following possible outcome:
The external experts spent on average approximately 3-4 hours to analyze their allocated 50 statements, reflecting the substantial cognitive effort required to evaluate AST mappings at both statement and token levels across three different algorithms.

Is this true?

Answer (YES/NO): NO